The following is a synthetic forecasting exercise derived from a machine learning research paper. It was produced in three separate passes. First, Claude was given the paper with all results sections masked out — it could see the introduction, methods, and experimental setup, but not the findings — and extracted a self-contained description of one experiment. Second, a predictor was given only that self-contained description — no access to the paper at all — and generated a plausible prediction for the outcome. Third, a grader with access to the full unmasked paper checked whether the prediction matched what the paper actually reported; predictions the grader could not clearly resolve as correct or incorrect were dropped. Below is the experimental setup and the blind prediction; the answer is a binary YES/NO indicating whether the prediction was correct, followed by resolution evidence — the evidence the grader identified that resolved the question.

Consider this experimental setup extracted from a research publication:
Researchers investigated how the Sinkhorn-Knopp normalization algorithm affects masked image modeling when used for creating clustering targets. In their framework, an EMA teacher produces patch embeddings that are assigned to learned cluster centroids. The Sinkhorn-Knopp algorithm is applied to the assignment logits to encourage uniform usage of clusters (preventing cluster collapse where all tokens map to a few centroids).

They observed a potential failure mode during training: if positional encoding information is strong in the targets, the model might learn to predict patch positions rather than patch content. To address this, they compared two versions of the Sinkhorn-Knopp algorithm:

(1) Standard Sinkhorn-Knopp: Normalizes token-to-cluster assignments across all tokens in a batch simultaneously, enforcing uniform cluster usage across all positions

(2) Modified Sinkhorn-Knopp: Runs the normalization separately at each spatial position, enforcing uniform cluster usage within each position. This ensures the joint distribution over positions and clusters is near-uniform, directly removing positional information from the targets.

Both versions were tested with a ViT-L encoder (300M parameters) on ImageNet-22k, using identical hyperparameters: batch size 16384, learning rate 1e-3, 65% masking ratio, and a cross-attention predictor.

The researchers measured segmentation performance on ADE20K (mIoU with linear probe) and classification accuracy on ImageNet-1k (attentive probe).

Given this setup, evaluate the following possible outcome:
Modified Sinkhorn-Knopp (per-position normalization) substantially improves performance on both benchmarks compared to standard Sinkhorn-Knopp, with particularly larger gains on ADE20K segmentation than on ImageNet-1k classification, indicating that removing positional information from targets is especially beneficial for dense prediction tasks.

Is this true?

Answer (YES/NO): NO